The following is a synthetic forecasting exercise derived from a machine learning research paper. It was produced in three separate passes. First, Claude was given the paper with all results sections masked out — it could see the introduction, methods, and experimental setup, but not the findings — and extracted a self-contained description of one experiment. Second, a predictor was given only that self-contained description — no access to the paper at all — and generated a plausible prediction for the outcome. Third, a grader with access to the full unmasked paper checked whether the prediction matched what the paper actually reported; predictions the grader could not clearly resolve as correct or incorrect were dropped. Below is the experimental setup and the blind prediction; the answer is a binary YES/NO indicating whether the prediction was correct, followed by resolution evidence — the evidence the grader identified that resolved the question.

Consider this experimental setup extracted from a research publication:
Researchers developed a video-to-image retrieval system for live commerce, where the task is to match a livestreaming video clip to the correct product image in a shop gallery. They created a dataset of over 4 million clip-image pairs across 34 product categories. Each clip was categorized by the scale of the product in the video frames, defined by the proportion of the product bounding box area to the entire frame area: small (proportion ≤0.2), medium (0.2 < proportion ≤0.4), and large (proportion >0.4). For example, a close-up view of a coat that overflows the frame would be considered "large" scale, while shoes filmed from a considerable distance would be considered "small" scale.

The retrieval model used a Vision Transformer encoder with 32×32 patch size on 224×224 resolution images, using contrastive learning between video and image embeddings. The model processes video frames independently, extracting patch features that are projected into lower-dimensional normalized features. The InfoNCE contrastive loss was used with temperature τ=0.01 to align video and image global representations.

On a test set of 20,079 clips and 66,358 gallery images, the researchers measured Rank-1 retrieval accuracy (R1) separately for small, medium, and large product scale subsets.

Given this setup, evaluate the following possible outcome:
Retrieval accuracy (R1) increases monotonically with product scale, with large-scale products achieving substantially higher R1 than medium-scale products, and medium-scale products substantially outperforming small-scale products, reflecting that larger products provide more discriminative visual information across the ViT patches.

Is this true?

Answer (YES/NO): NO